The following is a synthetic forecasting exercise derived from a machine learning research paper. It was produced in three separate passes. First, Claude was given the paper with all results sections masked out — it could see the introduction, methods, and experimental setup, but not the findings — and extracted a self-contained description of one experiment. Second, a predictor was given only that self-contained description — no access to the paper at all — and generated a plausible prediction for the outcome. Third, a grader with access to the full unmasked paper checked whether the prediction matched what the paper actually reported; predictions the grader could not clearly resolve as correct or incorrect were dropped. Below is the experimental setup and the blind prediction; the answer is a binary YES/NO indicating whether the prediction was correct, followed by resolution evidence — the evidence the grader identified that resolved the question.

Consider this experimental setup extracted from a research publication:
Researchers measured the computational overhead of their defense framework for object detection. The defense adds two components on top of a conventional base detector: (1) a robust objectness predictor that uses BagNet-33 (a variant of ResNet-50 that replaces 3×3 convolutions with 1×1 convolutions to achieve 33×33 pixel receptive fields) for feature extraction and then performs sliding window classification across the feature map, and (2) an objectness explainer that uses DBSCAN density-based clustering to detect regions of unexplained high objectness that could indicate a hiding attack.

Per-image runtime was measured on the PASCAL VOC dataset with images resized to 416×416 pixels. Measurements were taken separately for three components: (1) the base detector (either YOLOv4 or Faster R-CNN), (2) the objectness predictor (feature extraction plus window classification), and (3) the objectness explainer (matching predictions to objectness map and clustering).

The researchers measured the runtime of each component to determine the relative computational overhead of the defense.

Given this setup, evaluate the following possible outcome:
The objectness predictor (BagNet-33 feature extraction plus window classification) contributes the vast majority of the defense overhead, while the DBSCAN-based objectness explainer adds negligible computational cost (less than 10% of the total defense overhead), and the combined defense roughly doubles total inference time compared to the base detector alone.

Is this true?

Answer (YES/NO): YES